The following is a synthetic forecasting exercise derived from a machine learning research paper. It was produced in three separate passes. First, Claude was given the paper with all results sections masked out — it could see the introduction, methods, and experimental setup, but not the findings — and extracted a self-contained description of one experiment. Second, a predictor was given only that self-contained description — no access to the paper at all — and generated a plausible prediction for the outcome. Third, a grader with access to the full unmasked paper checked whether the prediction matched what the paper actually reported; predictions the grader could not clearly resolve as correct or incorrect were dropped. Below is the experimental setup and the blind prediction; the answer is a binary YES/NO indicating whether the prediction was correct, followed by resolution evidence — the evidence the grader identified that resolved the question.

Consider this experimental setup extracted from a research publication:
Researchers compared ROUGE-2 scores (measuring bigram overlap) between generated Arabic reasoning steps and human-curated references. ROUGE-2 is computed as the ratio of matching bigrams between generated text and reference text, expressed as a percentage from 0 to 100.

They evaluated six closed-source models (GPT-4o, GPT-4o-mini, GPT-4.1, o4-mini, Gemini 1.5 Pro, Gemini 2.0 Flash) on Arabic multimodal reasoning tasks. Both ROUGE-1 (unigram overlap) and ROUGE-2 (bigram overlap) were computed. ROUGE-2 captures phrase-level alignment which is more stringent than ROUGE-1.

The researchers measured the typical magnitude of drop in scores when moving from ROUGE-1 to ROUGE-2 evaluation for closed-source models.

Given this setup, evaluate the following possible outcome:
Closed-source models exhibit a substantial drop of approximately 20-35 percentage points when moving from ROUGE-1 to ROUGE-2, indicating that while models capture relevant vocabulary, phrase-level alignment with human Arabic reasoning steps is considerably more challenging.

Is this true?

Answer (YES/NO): NO